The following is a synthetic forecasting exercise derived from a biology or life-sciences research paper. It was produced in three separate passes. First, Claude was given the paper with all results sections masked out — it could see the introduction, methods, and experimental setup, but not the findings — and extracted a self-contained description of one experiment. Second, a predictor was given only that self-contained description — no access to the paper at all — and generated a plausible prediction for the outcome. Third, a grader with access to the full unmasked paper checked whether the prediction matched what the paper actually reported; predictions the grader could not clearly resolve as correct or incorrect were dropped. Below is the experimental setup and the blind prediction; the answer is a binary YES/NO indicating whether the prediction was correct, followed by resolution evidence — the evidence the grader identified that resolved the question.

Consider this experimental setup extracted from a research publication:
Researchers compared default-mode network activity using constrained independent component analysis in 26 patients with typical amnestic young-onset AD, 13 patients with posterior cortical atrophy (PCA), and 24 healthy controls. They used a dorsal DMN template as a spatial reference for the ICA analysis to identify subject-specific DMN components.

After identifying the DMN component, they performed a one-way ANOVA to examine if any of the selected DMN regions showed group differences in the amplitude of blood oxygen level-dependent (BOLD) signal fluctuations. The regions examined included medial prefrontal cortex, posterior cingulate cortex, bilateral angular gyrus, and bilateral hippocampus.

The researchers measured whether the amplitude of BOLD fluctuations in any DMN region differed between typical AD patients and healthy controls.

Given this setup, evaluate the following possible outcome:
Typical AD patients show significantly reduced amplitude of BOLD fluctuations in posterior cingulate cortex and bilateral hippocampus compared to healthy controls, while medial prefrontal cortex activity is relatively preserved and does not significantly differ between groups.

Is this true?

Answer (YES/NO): NO